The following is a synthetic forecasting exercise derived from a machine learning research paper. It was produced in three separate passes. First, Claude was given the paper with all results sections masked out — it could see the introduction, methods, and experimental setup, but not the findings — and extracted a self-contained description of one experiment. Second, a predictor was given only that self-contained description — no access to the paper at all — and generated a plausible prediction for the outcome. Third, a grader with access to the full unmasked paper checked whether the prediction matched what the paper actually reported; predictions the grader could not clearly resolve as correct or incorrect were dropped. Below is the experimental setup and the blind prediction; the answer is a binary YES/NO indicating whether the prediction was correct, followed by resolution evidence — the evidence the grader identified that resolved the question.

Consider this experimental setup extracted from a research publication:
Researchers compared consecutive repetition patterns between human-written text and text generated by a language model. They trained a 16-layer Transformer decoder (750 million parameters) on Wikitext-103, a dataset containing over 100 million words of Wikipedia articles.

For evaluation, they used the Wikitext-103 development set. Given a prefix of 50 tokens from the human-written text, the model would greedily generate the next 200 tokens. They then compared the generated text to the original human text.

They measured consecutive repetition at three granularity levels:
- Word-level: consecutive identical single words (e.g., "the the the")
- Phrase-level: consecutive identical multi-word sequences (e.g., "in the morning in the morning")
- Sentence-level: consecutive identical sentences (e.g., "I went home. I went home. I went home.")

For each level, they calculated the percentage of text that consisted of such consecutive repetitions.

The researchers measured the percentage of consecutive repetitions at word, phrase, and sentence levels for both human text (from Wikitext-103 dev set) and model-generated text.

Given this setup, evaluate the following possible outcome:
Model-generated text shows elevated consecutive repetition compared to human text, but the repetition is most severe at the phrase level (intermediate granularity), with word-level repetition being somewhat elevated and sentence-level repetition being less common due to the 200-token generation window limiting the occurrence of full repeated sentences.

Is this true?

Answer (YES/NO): NO